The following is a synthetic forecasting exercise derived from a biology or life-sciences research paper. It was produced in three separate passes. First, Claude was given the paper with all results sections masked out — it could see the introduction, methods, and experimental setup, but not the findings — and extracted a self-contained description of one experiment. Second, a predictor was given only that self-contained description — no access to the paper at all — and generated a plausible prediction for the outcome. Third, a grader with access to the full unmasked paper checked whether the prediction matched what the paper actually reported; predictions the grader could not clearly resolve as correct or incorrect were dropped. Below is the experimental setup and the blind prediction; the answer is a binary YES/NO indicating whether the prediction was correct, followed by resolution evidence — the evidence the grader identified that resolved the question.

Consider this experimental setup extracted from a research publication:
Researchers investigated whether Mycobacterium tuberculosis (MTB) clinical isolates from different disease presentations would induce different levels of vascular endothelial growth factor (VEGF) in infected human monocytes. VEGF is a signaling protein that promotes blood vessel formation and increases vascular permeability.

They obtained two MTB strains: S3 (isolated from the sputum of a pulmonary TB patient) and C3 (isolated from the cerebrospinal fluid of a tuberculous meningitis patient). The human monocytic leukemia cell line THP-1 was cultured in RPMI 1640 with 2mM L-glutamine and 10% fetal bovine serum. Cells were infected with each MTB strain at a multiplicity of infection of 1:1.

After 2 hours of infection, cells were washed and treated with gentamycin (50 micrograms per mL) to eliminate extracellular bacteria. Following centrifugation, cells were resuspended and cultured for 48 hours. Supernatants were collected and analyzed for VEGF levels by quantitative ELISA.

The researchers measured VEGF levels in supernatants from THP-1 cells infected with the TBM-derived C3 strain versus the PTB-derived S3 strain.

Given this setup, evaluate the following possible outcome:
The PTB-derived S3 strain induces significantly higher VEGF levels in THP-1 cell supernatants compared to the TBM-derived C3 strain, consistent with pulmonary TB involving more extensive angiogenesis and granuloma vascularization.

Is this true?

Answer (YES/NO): NO